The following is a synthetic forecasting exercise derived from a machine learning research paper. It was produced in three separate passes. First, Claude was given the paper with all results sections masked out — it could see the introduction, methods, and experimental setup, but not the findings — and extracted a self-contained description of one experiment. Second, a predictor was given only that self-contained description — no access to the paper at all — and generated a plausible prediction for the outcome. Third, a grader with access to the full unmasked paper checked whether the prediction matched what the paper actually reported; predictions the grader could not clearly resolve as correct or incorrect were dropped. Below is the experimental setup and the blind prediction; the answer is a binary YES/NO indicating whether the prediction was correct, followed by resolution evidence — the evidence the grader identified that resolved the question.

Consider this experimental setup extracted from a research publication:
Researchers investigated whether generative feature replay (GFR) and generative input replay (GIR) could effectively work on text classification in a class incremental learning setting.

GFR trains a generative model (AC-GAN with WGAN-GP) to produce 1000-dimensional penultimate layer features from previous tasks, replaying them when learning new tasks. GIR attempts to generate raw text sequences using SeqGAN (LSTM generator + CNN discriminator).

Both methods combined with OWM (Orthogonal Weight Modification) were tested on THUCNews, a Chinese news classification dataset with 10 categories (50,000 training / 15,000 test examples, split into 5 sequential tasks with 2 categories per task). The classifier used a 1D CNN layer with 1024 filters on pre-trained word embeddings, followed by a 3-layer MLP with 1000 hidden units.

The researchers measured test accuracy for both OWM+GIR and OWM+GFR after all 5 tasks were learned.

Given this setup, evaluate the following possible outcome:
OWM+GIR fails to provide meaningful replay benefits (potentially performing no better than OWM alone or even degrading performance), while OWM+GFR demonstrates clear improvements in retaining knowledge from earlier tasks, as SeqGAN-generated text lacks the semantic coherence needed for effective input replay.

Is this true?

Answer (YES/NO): YES